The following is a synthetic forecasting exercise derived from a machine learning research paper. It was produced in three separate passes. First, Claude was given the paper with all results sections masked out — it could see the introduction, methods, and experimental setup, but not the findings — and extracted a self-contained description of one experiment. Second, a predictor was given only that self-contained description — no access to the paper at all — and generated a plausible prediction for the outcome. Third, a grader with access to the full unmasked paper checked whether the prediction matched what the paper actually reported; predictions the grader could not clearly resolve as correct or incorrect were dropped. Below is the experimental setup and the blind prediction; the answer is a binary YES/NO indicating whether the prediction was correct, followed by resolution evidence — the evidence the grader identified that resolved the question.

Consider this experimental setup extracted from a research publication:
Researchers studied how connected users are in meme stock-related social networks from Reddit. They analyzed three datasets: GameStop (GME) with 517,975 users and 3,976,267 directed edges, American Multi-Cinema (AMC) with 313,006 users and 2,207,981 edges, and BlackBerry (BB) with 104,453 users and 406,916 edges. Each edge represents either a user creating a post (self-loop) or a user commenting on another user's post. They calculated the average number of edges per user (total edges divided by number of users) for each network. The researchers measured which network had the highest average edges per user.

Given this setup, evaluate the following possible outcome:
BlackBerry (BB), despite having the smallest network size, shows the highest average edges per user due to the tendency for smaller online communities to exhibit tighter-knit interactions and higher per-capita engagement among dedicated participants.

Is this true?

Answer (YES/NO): NO